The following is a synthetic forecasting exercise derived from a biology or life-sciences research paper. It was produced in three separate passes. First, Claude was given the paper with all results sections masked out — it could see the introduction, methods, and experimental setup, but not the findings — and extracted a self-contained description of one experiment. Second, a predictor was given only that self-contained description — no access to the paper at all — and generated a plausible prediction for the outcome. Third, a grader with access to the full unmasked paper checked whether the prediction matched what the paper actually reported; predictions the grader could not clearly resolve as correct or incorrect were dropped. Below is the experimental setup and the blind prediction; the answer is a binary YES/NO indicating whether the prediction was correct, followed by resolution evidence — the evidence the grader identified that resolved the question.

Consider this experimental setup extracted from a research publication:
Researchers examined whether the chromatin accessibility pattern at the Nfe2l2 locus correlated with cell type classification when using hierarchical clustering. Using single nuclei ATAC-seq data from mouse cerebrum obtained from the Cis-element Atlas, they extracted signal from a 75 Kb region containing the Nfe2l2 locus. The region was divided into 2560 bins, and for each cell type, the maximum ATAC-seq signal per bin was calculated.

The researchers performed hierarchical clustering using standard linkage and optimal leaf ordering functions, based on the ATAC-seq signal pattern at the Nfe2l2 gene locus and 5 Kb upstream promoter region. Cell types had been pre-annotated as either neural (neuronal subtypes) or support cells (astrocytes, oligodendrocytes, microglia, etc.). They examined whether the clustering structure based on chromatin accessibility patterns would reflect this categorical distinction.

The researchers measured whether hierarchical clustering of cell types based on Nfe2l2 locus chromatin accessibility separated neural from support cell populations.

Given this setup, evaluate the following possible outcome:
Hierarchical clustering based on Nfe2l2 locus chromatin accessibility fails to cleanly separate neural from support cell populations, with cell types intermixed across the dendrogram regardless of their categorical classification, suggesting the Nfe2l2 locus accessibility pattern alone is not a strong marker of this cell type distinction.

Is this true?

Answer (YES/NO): NO